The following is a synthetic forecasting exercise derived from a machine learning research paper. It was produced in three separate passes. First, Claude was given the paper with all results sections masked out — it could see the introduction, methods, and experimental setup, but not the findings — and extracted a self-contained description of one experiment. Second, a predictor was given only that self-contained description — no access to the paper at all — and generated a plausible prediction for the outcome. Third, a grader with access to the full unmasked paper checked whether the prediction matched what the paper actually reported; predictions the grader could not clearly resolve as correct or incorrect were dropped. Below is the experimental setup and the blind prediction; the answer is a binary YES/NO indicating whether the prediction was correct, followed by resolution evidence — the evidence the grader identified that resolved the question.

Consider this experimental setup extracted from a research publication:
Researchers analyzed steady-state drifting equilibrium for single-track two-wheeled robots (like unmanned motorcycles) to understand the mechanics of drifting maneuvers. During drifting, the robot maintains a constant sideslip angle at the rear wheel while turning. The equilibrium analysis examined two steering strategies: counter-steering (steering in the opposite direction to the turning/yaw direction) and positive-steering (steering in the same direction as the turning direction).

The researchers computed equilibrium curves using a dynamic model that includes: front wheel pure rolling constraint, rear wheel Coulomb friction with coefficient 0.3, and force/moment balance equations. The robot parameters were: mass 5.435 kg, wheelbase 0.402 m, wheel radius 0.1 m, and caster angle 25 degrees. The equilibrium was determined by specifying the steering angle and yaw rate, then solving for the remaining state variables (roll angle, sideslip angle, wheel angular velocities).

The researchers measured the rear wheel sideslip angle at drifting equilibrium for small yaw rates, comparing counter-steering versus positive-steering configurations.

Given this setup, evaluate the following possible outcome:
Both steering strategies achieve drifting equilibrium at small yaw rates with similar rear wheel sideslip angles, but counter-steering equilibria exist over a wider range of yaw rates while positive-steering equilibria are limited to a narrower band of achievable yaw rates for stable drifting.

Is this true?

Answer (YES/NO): NO